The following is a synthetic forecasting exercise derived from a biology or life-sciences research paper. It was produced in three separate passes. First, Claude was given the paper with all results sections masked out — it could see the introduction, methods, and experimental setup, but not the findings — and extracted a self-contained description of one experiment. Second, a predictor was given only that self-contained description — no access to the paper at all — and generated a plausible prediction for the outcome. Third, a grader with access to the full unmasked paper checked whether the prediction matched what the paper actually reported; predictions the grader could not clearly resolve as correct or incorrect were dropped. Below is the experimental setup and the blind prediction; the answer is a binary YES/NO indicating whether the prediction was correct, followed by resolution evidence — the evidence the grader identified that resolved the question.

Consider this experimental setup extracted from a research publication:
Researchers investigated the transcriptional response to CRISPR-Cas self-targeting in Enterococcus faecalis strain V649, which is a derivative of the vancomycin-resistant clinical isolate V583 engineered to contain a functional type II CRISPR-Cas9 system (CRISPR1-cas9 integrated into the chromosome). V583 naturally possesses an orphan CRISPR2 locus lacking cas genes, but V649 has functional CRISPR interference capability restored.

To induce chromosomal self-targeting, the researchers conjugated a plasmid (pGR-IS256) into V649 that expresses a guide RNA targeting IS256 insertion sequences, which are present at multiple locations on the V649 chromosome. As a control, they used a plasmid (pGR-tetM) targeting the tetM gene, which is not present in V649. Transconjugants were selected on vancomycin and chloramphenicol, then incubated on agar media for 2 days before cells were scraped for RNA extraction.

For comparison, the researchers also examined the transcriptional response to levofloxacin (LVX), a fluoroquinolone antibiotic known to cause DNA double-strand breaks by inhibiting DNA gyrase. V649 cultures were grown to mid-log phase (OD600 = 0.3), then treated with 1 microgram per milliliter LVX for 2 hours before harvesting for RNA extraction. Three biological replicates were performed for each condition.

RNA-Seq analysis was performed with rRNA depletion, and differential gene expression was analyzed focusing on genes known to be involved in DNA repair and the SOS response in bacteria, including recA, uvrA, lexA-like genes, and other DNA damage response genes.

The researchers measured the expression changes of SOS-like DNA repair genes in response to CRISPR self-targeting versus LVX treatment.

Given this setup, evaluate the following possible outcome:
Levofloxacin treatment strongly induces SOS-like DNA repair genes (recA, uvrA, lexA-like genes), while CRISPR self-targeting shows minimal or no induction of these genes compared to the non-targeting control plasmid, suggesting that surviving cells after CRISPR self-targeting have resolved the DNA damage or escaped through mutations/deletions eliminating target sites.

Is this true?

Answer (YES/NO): YES